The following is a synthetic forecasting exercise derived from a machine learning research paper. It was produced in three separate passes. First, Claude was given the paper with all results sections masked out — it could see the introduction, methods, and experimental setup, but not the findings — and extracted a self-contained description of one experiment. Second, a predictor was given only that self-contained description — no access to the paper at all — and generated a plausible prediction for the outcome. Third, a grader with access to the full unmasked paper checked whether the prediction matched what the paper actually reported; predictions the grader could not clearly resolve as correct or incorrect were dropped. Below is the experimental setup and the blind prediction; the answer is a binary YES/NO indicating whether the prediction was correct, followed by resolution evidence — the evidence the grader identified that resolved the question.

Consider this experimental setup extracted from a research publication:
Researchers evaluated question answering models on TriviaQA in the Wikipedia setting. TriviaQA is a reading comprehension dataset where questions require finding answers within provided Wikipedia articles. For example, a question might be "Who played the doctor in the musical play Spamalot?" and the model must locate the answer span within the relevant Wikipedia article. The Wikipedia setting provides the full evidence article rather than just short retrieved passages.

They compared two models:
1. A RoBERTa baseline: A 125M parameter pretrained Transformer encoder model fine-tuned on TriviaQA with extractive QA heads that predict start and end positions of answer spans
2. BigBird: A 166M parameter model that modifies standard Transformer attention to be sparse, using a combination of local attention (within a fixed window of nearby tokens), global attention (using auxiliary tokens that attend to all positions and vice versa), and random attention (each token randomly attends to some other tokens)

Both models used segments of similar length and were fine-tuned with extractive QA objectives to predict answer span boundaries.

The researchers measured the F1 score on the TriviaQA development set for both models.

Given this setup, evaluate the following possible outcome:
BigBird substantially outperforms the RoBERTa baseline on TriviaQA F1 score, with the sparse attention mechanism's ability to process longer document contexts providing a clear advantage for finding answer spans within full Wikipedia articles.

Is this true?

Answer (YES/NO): NO